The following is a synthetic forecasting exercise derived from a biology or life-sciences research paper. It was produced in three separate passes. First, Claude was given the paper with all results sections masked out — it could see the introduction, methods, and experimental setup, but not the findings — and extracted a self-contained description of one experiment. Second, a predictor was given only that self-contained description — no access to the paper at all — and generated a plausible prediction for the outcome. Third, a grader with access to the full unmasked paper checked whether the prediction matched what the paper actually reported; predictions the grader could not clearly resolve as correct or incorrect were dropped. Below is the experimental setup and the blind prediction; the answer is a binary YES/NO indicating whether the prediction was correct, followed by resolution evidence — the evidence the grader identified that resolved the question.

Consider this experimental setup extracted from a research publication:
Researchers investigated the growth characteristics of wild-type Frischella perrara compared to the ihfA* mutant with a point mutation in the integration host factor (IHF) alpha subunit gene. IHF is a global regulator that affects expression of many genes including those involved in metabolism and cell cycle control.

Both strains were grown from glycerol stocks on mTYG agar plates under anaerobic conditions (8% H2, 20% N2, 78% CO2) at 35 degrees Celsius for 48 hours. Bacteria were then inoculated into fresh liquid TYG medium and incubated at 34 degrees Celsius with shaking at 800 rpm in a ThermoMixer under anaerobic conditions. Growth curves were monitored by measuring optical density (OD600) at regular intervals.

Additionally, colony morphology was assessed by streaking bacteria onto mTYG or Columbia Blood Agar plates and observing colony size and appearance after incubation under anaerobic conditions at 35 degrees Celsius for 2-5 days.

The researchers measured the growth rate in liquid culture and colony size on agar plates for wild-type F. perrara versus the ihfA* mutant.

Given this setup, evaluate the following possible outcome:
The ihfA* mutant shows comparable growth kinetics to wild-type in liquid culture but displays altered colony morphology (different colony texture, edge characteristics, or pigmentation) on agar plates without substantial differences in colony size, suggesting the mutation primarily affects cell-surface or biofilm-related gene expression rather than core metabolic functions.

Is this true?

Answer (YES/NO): NO